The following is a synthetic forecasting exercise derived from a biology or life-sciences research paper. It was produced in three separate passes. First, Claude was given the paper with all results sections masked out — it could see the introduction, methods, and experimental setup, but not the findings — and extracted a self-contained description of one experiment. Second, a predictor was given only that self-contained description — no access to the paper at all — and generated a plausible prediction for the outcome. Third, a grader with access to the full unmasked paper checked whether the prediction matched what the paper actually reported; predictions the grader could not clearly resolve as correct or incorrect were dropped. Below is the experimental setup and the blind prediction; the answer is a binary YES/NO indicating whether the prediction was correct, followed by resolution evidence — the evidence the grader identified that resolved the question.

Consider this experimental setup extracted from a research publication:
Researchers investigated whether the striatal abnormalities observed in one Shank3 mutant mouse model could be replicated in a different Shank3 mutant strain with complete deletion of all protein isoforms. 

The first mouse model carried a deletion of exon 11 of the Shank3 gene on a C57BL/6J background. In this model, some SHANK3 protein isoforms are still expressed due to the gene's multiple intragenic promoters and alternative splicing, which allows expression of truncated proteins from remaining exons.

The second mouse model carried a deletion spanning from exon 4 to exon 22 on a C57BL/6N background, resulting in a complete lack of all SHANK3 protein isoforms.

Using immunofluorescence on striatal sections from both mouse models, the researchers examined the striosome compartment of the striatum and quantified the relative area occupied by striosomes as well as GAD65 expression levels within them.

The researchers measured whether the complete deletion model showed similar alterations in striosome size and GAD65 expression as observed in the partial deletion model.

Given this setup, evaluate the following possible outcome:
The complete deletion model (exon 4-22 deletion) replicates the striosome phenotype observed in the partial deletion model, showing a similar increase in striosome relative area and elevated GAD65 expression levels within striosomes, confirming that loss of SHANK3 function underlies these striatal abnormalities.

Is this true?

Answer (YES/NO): YES